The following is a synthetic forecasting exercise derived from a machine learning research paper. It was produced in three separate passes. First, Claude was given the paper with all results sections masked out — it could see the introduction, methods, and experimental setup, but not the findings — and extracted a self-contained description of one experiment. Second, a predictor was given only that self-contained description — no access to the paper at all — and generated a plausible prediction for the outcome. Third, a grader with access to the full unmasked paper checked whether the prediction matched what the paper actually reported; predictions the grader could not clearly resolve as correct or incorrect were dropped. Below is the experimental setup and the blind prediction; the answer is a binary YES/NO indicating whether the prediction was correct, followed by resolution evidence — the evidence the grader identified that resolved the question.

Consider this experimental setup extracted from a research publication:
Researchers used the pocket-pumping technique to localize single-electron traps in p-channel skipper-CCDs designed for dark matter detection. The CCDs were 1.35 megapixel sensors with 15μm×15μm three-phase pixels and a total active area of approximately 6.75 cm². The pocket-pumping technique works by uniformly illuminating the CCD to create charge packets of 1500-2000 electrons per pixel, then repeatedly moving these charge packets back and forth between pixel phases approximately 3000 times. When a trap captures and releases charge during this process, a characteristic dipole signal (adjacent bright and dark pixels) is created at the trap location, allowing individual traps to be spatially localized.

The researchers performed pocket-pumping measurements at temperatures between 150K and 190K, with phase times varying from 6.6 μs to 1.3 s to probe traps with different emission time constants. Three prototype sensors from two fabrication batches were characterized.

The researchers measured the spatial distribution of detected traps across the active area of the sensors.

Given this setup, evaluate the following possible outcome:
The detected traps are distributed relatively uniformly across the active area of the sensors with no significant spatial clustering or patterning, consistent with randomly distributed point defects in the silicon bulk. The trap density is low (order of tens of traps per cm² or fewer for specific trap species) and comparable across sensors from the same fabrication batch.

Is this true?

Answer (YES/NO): NO